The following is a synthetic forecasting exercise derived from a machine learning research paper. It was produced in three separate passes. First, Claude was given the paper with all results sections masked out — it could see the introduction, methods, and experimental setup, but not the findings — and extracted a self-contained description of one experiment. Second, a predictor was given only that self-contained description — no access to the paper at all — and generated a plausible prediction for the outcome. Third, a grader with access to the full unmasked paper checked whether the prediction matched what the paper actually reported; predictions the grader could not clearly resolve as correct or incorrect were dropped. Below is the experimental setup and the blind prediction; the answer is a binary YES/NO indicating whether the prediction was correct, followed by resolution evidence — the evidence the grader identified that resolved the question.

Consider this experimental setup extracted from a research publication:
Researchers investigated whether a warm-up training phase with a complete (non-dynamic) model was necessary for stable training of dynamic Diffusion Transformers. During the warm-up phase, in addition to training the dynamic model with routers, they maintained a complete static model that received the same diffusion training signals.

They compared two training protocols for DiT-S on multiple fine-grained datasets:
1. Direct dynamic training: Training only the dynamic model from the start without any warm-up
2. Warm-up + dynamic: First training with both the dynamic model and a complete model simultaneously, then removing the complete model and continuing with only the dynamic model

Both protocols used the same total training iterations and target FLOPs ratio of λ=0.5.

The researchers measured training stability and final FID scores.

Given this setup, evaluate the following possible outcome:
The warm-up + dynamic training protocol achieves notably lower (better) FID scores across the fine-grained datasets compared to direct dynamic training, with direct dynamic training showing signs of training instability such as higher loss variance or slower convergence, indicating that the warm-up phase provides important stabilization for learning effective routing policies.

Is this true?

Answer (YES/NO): YES